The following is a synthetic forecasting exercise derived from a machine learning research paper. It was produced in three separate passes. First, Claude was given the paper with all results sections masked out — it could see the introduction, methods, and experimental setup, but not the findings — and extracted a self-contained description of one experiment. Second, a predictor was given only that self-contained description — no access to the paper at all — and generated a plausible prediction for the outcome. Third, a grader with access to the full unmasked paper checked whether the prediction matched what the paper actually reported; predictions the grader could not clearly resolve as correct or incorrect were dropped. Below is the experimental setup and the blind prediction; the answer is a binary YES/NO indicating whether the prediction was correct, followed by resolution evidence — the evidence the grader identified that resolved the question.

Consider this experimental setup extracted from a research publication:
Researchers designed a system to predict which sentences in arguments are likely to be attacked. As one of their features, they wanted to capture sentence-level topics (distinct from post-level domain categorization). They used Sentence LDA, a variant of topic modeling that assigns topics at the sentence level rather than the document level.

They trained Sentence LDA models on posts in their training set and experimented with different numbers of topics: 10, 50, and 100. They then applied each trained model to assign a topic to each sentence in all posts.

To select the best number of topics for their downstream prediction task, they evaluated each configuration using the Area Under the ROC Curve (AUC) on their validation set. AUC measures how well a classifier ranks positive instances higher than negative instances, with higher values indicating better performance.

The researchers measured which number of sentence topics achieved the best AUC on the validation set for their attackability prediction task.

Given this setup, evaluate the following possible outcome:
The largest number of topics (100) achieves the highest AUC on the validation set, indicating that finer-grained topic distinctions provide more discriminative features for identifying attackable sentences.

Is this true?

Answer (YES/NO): NO